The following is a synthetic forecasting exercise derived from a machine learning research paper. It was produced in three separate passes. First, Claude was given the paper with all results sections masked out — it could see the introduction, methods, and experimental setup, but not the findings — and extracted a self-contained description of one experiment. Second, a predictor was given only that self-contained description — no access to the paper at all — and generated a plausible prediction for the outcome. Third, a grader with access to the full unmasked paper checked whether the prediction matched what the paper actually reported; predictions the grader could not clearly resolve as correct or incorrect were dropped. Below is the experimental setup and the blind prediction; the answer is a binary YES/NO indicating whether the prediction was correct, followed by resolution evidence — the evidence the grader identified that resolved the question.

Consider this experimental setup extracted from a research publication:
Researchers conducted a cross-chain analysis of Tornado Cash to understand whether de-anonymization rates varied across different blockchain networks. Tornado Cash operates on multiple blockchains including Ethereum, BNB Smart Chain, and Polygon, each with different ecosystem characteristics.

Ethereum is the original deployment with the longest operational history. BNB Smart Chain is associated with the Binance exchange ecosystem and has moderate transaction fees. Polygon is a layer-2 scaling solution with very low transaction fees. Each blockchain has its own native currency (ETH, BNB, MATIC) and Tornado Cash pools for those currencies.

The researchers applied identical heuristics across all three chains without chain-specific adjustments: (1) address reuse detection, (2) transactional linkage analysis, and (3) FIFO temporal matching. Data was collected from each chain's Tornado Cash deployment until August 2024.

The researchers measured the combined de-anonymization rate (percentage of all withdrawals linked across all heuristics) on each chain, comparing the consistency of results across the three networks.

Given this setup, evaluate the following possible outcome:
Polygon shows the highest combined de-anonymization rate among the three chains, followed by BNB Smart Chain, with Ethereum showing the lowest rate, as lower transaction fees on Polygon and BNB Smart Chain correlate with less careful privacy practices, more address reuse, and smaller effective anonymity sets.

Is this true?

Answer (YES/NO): NO